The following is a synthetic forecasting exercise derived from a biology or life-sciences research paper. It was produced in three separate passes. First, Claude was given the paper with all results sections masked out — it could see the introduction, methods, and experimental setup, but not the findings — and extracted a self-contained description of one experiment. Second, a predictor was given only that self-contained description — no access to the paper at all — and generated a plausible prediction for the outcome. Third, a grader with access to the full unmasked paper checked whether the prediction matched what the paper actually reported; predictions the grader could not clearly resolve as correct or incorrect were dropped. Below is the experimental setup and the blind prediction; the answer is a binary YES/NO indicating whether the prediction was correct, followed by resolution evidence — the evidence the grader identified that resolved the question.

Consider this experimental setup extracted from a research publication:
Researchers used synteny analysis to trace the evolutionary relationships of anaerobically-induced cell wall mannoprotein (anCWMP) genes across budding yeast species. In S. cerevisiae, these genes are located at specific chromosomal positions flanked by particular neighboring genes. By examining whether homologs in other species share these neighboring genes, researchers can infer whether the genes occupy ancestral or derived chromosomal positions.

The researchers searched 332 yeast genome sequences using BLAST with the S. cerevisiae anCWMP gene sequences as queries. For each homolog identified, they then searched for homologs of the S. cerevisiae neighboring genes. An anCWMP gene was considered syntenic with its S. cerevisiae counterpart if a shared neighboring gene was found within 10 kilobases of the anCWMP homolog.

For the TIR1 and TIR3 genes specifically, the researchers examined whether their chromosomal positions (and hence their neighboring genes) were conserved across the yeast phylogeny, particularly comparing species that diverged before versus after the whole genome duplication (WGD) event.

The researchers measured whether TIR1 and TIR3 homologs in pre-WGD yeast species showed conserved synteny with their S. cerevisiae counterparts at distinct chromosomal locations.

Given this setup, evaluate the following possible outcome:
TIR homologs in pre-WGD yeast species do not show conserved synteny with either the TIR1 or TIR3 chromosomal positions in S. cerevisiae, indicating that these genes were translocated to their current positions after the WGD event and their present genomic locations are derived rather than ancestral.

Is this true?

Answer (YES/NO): NO